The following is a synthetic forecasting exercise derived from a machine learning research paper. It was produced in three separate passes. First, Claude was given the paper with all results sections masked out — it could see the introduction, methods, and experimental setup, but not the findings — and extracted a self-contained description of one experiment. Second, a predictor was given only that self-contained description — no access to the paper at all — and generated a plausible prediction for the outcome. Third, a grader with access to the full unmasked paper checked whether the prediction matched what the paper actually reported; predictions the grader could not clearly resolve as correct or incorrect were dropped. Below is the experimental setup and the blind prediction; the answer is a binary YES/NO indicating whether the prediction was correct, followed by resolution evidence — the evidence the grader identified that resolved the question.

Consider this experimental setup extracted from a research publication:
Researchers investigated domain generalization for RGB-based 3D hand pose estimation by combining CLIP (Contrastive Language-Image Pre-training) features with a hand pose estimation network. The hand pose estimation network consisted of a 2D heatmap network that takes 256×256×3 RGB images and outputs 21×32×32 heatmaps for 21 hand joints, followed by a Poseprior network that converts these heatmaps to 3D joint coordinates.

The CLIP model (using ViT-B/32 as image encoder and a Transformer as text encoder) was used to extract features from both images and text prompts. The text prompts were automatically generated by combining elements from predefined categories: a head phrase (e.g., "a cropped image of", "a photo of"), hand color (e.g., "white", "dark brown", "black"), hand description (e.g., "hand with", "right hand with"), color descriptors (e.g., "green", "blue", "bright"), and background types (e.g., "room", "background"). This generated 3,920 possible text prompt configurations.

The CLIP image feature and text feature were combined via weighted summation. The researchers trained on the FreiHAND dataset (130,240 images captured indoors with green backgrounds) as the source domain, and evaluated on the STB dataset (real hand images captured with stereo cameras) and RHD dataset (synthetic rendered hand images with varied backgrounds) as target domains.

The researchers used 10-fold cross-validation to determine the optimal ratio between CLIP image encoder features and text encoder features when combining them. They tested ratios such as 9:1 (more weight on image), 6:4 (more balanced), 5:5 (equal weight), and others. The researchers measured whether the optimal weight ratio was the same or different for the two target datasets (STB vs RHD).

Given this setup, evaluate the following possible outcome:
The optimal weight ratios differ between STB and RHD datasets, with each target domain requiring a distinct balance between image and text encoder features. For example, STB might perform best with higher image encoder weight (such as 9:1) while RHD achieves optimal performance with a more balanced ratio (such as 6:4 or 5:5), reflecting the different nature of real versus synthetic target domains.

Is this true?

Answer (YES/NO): NO